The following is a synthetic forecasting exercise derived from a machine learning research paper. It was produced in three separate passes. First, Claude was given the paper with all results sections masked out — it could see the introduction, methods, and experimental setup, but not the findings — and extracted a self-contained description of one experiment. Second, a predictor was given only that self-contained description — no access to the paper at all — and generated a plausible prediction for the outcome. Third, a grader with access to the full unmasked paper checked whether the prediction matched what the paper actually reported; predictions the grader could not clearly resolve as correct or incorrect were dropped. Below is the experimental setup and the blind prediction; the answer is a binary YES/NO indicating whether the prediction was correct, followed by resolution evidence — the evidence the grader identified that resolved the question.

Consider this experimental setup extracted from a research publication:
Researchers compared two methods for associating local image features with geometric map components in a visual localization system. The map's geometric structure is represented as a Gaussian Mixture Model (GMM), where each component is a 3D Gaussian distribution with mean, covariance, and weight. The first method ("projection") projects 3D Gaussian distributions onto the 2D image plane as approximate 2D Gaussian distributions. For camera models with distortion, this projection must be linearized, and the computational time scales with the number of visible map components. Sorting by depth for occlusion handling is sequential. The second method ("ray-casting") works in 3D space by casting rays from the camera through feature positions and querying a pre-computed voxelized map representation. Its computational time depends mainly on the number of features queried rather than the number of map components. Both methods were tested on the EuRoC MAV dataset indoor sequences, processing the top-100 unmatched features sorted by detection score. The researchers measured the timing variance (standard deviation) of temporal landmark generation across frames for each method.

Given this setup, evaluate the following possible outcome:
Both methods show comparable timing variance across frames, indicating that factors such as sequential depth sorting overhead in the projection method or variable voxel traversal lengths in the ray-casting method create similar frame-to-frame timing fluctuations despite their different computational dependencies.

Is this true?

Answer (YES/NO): NO